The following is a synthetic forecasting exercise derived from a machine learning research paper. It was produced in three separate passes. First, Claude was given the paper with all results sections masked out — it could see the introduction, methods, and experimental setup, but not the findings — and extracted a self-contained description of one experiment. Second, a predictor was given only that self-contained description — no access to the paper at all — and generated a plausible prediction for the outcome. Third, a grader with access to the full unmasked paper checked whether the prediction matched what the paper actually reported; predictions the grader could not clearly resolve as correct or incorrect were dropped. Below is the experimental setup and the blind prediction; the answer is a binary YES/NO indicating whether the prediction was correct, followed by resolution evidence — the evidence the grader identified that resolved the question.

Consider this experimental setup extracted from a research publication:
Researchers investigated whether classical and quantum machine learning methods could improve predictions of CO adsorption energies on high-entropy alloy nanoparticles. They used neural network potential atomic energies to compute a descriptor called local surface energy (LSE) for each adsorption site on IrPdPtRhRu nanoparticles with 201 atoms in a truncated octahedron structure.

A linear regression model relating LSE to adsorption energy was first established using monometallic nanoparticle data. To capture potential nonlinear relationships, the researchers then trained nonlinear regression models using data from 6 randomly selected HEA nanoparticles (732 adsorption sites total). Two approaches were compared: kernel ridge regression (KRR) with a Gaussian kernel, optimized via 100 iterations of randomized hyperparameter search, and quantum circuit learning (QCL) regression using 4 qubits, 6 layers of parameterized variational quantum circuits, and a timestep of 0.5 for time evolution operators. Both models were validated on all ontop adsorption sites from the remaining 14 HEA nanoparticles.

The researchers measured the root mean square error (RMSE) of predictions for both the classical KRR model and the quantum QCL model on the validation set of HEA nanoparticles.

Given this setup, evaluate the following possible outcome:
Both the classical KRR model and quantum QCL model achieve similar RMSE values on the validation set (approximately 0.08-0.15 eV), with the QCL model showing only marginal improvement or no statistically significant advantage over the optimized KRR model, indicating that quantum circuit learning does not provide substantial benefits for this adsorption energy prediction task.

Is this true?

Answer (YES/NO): NO